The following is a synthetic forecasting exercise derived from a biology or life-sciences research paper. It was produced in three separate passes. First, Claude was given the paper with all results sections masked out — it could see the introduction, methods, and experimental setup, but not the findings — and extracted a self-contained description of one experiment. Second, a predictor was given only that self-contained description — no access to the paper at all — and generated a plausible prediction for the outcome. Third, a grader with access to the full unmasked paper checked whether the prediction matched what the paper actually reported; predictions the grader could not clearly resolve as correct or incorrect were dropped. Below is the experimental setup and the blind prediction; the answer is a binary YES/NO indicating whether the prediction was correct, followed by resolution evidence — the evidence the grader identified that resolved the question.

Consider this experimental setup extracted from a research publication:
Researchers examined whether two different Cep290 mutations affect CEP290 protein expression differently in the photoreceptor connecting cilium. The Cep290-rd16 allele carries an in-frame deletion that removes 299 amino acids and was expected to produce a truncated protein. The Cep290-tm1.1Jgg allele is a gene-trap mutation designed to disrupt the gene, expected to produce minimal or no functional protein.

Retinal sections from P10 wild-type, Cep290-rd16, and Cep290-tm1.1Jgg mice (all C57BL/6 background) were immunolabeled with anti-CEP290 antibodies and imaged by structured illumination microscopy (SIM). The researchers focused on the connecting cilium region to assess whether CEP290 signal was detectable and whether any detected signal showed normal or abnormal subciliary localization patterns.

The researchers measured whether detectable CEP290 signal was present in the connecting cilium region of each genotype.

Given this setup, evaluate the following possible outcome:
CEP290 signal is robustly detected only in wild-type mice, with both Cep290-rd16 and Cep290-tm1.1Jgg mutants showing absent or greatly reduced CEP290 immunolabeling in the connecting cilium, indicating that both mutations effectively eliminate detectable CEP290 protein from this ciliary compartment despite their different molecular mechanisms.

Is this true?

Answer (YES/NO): NO